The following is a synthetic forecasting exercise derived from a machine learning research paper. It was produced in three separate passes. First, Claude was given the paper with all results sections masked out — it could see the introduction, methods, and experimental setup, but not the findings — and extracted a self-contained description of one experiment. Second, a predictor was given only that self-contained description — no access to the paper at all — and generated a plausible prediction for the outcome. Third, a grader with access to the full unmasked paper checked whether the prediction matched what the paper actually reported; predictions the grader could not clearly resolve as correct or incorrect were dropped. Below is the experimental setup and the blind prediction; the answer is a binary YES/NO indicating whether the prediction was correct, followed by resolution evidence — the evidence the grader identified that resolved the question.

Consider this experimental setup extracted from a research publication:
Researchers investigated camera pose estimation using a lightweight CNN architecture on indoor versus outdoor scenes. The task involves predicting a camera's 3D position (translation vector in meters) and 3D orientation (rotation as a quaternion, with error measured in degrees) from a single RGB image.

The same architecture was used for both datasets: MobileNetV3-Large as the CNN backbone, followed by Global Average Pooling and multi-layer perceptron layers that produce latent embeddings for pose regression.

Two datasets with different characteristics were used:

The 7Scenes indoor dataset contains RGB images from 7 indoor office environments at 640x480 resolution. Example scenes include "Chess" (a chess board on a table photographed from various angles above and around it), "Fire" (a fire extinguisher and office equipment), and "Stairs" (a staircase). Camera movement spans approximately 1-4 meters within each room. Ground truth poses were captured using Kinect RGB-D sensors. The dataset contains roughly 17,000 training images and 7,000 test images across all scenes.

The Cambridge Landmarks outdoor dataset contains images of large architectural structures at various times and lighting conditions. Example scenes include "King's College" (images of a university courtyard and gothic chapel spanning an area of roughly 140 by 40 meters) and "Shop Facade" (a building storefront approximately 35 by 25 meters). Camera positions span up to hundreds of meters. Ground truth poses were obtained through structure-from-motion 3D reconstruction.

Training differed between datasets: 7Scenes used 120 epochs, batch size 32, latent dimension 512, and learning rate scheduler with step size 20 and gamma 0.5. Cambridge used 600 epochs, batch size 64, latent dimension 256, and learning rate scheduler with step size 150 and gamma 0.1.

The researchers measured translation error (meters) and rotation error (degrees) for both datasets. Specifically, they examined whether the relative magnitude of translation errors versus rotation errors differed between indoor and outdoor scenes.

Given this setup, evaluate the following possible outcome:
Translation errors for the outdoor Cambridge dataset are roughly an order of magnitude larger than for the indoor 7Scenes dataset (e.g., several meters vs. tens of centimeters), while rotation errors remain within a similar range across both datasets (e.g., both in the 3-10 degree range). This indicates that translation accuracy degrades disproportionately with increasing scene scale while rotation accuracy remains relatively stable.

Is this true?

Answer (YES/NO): NO